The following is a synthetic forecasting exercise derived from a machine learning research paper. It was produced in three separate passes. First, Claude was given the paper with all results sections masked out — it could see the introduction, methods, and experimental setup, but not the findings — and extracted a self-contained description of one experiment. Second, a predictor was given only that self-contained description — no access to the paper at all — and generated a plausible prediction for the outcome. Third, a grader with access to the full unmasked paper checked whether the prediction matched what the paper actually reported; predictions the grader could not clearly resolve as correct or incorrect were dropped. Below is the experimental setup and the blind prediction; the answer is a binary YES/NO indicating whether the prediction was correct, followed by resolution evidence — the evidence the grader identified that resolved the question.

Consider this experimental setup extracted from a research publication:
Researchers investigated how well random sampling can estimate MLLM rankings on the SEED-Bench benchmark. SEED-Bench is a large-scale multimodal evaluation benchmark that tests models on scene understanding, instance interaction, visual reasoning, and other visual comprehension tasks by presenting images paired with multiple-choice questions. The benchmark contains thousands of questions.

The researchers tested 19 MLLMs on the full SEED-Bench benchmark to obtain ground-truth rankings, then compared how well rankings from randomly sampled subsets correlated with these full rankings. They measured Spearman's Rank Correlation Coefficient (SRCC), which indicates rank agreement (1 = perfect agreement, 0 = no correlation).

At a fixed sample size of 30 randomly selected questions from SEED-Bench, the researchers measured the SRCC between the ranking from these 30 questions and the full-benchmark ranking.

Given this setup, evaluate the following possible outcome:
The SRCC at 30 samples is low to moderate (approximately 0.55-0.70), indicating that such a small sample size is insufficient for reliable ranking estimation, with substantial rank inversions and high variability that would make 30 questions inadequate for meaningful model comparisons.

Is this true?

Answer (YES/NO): YES